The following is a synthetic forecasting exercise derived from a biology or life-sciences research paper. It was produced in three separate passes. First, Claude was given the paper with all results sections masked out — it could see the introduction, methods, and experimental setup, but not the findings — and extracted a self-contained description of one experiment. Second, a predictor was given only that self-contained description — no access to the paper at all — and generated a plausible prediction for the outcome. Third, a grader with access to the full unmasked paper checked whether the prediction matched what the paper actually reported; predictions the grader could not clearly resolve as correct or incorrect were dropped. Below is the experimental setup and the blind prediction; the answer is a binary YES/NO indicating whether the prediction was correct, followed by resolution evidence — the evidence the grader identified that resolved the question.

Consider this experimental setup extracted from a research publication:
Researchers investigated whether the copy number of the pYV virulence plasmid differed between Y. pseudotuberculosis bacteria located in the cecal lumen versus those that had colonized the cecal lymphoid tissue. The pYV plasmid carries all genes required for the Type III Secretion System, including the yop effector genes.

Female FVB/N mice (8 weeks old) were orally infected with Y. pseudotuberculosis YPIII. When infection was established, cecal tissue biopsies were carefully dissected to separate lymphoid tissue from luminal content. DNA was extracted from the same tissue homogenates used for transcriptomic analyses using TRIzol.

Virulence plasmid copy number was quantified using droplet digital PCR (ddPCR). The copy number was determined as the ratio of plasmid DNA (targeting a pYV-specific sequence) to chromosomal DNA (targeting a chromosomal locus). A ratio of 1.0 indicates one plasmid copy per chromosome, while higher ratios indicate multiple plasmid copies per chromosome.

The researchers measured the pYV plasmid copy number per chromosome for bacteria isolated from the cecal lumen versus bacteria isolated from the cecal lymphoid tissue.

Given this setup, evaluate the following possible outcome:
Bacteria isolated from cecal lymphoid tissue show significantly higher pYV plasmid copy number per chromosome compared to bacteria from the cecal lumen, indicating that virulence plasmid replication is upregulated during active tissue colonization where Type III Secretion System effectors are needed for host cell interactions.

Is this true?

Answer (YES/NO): YES